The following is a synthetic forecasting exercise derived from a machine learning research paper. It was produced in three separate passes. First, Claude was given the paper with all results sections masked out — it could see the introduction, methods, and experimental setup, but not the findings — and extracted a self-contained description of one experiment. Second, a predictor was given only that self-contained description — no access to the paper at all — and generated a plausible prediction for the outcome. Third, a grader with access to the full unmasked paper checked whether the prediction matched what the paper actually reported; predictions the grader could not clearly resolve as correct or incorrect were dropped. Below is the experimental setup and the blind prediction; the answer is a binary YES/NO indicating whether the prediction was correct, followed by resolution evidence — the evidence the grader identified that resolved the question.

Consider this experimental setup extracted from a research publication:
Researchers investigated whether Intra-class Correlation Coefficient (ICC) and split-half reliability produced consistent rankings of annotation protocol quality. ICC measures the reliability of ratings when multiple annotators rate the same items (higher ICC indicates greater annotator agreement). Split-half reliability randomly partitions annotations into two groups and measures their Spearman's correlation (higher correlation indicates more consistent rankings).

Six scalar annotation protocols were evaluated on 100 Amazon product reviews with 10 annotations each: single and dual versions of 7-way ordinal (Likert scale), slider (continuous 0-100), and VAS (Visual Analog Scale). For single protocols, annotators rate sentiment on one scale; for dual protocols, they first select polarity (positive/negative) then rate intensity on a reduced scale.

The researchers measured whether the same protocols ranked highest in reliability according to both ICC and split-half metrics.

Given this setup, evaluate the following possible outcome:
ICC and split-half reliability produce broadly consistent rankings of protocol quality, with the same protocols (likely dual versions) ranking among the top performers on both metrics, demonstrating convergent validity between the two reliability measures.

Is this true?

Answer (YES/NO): NO